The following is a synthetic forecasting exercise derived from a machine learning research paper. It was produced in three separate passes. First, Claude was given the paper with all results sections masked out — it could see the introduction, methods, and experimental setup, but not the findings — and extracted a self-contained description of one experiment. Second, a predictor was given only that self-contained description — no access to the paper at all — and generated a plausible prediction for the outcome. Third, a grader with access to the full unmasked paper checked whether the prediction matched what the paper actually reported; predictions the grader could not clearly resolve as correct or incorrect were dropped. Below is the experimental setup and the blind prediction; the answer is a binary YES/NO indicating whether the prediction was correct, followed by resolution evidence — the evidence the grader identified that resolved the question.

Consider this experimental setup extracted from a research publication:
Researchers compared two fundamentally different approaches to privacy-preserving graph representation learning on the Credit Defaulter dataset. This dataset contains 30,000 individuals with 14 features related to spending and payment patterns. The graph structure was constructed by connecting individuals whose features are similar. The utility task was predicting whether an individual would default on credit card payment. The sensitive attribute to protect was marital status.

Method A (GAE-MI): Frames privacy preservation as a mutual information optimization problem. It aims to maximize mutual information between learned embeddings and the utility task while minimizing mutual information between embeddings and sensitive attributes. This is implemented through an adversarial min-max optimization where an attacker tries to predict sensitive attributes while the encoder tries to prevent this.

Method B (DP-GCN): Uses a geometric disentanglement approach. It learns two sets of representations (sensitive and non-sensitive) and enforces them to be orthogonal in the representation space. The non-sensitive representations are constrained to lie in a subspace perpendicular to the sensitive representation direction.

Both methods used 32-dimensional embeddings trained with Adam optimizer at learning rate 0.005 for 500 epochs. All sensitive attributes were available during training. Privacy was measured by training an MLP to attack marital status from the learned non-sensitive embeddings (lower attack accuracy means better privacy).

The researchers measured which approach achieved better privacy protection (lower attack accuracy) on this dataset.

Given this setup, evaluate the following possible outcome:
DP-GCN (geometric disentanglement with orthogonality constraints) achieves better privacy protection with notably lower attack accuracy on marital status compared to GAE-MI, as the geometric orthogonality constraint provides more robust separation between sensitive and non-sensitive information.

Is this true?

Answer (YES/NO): YES